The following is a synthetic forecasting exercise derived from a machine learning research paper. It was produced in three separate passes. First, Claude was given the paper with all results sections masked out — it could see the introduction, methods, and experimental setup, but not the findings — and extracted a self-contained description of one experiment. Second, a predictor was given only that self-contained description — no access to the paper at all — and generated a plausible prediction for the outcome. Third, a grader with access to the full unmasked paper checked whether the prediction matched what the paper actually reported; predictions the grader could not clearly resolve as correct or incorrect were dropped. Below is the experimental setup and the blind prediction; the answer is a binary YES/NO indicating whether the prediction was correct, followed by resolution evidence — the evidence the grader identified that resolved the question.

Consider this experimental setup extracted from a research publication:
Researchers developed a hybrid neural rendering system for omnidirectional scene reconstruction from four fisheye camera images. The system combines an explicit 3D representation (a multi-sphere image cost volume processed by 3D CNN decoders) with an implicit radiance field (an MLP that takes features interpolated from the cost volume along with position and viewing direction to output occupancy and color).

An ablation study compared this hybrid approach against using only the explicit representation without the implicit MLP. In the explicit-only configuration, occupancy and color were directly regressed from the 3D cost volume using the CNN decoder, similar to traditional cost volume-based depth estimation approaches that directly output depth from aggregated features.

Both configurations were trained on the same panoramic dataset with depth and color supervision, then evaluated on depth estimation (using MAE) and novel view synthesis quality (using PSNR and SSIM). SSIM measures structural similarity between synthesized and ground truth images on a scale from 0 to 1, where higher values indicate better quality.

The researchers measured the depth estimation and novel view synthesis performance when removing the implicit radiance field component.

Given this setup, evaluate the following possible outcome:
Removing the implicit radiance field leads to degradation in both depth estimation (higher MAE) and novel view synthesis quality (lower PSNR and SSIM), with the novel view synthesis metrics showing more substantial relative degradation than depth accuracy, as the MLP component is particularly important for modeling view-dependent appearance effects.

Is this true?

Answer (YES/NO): NO